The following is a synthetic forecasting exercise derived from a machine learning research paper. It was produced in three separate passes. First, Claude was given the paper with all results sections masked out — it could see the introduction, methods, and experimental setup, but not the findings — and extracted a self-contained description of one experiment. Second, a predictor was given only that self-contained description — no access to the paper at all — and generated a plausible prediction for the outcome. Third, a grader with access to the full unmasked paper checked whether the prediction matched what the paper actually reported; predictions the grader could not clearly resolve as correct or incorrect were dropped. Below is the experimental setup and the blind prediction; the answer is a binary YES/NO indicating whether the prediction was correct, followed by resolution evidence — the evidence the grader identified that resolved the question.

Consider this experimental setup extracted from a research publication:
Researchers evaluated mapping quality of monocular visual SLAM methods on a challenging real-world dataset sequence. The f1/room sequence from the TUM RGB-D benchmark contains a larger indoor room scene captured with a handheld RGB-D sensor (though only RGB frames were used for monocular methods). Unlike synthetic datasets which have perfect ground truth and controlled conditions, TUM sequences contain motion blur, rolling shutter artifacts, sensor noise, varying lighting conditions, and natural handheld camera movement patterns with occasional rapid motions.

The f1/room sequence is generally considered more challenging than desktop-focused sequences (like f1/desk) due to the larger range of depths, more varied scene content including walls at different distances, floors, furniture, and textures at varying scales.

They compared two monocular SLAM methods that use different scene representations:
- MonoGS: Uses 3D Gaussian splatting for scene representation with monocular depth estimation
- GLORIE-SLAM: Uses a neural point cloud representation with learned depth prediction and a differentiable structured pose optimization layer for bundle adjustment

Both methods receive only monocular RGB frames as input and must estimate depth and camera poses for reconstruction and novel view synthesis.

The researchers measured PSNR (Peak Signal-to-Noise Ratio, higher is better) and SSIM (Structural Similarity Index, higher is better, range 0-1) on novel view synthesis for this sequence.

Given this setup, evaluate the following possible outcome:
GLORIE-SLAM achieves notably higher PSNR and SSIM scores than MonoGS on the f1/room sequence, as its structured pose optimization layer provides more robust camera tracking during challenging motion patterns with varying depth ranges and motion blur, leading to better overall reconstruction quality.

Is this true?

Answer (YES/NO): YES